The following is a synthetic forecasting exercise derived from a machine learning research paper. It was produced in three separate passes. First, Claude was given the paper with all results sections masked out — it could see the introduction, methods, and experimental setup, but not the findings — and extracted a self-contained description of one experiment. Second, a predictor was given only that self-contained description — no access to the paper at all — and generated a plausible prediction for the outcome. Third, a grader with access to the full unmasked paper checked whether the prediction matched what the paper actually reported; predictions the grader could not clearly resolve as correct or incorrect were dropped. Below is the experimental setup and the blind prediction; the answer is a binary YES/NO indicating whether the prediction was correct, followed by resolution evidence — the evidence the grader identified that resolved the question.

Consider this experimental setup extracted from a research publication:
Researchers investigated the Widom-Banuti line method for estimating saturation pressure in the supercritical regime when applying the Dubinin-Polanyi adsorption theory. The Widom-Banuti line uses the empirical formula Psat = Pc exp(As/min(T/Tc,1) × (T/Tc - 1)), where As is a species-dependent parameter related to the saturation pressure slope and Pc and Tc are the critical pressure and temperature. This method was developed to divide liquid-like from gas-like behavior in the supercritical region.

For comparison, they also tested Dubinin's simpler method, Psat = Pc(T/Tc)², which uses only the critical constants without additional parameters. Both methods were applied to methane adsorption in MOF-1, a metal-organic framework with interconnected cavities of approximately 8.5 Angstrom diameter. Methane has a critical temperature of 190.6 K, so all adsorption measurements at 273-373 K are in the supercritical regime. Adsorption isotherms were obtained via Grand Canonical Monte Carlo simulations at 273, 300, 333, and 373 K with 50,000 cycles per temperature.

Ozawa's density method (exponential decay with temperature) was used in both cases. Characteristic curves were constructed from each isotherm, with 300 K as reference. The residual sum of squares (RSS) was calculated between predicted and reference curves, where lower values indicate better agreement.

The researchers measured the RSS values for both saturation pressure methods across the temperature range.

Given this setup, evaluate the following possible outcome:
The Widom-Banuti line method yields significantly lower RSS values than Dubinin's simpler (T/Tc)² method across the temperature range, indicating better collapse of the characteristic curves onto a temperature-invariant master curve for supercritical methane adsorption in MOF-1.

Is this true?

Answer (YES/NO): NO